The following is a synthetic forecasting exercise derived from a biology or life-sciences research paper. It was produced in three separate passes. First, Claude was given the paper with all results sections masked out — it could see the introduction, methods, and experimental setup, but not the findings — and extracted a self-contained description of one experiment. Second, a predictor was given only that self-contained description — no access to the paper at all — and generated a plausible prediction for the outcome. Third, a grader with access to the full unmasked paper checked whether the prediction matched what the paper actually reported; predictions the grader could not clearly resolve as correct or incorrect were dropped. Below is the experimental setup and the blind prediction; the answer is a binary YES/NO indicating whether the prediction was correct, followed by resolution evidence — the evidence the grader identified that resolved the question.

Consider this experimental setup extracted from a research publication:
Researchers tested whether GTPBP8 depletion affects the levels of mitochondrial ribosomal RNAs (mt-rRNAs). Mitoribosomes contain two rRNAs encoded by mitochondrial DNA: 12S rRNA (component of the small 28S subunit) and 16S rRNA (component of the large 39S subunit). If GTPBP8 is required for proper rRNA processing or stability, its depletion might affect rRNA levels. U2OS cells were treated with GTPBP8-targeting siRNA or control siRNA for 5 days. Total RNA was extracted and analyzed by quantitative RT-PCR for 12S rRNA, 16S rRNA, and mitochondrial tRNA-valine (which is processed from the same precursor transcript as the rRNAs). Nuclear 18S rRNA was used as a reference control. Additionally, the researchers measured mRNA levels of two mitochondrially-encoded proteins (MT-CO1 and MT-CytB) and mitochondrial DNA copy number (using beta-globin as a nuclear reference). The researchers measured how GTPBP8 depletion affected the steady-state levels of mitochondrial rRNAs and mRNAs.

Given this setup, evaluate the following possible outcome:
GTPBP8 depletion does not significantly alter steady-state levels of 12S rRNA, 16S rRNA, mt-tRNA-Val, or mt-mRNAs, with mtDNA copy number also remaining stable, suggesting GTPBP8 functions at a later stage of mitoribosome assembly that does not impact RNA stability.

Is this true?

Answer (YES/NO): YES